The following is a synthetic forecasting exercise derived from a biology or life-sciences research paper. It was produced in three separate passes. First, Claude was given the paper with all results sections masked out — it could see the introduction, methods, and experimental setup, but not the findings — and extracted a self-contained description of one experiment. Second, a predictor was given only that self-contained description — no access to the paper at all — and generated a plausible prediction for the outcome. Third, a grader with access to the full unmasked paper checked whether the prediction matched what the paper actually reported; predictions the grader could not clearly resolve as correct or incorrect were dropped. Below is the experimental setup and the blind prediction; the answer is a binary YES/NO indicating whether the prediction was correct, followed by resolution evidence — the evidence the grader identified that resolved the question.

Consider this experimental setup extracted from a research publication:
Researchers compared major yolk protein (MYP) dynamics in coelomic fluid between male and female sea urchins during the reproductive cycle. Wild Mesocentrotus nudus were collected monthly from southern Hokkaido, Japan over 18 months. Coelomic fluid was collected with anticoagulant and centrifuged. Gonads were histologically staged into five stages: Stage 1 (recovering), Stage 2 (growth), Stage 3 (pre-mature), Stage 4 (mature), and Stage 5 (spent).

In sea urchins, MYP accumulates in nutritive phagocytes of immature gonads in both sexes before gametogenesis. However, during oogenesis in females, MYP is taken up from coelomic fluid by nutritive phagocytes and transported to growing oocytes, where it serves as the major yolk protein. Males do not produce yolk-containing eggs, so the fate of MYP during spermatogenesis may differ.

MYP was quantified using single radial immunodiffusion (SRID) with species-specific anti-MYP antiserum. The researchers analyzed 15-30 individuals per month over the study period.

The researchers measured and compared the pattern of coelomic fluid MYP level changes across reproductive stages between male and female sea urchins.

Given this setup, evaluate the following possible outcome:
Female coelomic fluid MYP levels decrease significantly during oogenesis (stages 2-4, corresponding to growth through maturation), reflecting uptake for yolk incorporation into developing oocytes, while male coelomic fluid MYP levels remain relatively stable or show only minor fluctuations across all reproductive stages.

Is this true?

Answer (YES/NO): NO